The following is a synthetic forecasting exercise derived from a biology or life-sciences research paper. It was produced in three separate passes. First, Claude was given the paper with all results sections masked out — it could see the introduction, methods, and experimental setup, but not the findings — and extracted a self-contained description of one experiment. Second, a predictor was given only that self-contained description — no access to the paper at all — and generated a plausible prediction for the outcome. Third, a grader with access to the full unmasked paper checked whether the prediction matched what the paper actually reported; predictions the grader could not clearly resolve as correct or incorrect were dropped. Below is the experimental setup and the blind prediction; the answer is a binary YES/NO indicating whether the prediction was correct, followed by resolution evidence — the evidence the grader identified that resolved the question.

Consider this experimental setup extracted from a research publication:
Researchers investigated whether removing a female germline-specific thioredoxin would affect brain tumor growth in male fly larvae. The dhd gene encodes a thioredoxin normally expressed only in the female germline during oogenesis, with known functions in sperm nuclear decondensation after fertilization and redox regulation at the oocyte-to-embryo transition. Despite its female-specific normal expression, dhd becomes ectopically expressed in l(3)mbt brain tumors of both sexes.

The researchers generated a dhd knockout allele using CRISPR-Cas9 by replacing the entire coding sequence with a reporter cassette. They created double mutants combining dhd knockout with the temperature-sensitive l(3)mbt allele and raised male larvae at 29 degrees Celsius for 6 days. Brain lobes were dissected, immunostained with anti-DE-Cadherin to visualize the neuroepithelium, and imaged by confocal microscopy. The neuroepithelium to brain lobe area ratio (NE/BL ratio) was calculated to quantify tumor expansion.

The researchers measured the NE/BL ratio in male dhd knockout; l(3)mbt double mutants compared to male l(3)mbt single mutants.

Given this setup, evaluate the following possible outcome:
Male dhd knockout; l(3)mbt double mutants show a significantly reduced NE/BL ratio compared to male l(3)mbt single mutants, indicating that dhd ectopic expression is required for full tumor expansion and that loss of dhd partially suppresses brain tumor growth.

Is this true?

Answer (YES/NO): YES